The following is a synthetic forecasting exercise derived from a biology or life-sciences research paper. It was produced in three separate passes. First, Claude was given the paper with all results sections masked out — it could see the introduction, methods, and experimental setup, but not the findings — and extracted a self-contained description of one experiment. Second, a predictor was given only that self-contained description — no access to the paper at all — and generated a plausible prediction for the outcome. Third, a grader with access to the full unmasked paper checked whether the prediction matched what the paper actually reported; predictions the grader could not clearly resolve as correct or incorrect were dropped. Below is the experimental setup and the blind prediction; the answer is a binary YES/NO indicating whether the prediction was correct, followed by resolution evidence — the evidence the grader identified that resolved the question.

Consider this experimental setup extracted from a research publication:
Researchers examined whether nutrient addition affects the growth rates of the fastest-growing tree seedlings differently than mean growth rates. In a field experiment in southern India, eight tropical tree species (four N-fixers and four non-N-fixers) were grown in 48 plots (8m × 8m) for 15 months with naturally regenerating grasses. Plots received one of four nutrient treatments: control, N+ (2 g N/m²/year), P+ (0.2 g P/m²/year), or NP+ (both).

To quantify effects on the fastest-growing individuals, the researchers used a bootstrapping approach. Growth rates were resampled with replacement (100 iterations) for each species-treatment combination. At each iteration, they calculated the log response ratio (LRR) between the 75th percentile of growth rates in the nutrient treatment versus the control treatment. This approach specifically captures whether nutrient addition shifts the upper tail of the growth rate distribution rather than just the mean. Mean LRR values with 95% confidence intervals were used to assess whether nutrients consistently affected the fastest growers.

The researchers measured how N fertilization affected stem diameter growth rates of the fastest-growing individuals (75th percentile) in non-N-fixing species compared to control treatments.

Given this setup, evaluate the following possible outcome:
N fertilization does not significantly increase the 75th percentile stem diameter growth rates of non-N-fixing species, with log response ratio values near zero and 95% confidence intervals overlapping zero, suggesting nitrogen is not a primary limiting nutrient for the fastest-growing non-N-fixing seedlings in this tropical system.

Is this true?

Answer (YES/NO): NO